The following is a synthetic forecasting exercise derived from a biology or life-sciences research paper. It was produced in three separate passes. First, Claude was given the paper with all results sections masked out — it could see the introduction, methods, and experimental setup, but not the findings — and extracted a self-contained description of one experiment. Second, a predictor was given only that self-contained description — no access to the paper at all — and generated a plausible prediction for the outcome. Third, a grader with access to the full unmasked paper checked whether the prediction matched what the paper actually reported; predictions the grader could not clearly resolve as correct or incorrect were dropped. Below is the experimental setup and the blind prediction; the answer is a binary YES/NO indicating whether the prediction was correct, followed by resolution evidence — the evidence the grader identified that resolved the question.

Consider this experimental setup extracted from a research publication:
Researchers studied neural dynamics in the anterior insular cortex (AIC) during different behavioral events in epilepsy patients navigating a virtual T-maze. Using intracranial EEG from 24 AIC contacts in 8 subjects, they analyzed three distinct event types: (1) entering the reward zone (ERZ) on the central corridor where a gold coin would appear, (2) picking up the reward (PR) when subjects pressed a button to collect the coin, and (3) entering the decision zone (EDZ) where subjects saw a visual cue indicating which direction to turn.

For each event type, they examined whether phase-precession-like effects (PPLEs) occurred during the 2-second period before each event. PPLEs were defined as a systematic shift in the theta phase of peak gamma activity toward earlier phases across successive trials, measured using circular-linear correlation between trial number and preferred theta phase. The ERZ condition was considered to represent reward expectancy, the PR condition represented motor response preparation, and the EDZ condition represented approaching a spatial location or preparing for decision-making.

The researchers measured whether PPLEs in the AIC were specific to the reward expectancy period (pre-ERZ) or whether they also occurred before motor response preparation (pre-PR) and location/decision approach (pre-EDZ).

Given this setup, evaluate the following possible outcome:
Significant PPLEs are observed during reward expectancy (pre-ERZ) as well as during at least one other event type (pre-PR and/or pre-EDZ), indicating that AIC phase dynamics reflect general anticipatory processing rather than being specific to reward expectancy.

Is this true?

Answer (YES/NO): NO